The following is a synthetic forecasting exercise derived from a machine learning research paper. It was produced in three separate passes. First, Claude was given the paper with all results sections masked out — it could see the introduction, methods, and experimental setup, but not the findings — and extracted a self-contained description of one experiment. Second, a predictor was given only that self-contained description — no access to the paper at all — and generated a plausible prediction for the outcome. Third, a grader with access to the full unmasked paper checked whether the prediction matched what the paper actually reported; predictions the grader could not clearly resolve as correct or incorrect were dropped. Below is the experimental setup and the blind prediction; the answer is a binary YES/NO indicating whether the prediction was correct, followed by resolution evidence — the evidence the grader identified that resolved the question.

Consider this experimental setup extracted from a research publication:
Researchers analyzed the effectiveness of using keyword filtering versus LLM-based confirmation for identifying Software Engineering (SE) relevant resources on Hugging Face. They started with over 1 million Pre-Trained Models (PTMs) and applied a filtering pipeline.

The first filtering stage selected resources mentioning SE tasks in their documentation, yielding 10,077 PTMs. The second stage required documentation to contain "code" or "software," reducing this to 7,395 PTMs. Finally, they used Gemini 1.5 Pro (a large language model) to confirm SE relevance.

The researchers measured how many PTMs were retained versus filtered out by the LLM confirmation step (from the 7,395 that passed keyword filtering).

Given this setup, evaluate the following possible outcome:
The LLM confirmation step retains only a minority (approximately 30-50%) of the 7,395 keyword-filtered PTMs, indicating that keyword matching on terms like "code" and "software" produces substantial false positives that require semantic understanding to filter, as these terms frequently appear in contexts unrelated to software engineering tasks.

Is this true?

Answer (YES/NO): NO